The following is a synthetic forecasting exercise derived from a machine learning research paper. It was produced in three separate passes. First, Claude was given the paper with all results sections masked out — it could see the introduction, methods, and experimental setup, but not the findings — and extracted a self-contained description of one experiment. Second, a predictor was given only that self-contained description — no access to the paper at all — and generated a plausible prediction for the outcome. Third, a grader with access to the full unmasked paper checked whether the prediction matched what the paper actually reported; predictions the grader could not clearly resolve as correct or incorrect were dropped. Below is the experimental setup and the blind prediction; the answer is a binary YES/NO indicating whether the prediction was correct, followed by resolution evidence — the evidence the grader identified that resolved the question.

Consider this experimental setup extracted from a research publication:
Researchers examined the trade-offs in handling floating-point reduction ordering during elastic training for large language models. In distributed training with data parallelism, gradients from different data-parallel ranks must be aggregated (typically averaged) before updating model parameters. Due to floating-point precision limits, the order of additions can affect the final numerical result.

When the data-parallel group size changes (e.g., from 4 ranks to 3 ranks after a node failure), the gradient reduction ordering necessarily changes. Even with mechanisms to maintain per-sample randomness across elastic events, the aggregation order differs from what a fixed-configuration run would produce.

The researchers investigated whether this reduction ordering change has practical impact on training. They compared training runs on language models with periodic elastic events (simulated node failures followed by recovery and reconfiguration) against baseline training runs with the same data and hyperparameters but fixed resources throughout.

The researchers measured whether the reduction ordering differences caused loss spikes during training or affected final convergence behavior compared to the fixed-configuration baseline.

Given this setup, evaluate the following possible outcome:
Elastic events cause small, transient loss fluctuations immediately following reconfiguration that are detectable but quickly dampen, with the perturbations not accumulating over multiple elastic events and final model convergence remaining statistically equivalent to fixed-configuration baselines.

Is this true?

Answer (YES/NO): NO